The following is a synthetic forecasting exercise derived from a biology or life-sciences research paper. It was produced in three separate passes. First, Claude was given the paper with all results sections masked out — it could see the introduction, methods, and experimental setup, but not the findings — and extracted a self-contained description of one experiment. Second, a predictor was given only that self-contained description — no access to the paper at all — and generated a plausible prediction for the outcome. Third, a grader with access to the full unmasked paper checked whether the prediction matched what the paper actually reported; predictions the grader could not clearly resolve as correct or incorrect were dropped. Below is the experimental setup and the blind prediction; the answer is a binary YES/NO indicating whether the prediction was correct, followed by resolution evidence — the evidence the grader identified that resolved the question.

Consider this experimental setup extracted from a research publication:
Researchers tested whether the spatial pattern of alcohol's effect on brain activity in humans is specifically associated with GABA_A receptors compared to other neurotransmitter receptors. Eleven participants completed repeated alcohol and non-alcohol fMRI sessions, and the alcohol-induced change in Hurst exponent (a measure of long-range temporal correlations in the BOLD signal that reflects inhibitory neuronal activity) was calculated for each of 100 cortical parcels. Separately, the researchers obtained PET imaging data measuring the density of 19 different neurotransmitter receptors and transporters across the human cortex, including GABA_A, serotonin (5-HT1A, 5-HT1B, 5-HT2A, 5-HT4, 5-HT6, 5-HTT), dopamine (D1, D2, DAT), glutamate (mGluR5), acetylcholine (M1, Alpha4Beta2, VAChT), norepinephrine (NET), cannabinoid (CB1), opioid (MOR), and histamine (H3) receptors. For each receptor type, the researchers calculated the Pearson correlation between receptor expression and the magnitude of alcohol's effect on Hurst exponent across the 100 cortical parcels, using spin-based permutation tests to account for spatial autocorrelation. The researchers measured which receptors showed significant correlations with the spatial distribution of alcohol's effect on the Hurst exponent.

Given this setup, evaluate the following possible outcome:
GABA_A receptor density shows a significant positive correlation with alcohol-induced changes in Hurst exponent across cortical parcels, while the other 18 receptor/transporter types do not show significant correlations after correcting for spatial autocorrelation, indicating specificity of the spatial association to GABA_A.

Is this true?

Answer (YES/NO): NO